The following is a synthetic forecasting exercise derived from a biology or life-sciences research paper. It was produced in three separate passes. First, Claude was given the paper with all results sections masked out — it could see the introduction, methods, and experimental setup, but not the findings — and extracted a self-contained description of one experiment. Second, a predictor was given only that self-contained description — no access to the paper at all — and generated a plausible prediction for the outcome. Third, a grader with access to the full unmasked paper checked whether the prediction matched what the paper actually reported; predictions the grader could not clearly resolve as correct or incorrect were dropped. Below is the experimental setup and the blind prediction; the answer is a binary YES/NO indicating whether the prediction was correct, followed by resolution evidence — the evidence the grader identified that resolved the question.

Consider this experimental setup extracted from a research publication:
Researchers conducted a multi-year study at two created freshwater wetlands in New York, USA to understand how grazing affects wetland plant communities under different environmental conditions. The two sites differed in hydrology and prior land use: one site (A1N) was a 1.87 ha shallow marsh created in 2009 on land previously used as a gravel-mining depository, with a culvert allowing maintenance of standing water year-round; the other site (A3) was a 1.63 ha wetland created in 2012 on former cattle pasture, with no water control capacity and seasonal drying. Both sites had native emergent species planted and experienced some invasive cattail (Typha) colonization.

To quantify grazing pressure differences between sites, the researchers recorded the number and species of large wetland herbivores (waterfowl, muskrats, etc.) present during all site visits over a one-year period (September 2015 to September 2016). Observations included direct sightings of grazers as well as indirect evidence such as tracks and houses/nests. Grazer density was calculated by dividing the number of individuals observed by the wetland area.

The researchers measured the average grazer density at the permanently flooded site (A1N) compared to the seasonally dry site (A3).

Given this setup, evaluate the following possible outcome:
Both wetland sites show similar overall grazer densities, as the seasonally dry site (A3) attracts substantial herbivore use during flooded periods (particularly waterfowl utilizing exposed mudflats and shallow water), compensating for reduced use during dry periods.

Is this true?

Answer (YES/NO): NO